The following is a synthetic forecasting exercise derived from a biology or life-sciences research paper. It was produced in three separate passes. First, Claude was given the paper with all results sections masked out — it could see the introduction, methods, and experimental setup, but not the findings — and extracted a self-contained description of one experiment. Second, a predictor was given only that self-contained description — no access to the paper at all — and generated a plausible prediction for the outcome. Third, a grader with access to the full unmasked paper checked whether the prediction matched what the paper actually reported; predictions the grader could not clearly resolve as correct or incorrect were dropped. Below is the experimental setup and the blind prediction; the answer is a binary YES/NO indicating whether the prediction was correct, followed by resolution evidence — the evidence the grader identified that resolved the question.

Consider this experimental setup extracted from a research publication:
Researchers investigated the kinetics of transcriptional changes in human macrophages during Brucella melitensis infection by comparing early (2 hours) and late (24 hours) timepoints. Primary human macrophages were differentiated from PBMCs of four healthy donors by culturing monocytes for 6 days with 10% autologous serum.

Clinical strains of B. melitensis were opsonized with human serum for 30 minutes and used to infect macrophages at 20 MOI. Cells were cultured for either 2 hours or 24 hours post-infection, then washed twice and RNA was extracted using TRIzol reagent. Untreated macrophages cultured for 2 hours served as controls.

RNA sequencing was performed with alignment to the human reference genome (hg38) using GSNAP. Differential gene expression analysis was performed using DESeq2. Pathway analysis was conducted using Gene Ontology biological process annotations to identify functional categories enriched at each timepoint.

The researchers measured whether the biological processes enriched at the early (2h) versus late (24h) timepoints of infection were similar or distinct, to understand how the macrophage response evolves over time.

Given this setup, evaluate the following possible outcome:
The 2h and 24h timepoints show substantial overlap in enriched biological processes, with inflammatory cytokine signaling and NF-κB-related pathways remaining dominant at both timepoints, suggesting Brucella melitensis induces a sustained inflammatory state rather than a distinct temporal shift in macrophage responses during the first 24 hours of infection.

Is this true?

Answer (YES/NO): NO